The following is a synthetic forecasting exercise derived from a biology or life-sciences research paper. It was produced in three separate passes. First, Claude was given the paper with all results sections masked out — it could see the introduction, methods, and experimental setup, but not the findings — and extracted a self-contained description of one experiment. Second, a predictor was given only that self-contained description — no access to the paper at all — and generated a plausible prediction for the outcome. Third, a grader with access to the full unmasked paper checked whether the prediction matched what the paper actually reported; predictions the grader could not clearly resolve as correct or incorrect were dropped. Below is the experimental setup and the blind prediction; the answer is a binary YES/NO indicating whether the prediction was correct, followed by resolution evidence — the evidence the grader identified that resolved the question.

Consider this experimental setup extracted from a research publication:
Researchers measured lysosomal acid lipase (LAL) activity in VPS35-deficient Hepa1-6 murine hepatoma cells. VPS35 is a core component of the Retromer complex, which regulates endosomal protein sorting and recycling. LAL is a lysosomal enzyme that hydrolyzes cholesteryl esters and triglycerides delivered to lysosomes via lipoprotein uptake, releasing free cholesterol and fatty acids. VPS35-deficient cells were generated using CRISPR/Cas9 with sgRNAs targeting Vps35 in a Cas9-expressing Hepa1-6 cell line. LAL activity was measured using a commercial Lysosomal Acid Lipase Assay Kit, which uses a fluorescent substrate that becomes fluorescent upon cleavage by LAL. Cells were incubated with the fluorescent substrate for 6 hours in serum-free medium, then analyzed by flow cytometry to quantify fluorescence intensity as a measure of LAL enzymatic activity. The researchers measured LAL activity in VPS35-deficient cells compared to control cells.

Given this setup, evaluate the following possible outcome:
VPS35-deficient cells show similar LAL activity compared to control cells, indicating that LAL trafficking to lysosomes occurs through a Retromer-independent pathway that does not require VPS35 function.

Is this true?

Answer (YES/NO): NO